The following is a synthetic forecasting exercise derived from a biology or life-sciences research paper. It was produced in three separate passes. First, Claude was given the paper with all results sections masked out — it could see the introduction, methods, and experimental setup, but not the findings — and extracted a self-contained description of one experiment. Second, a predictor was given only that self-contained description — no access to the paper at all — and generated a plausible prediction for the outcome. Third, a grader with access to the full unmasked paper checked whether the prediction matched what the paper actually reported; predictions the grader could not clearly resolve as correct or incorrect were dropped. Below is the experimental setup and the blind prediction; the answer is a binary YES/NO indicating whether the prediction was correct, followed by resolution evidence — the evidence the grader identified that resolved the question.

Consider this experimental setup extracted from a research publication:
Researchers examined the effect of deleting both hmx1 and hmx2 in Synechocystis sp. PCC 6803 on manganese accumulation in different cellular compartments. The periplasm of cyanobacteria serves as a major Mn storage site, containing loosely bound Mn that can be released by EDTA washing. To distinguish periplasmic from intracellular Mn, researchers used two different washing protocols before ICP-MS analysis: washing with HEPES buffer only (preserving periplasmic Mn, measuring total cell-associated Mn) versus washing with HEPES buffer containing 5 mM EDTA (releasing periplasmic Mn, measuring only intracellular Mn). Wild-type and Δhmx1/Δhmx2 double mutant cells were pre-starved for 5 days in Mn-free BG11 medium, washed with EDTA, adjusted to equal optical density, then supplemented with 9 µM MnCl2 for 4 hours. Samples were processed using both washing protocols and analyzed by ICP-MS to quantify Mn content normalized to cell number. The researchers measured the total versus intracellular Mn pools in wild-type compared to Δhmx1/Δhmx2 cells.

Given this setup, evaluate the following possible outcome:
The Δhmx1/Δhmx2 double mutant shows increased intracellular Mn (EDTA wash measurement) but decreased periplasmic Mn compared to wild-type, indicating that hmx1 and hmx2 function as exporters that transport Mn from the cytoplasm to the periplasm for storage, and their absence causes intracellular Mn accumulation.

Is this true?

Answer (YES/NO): NO